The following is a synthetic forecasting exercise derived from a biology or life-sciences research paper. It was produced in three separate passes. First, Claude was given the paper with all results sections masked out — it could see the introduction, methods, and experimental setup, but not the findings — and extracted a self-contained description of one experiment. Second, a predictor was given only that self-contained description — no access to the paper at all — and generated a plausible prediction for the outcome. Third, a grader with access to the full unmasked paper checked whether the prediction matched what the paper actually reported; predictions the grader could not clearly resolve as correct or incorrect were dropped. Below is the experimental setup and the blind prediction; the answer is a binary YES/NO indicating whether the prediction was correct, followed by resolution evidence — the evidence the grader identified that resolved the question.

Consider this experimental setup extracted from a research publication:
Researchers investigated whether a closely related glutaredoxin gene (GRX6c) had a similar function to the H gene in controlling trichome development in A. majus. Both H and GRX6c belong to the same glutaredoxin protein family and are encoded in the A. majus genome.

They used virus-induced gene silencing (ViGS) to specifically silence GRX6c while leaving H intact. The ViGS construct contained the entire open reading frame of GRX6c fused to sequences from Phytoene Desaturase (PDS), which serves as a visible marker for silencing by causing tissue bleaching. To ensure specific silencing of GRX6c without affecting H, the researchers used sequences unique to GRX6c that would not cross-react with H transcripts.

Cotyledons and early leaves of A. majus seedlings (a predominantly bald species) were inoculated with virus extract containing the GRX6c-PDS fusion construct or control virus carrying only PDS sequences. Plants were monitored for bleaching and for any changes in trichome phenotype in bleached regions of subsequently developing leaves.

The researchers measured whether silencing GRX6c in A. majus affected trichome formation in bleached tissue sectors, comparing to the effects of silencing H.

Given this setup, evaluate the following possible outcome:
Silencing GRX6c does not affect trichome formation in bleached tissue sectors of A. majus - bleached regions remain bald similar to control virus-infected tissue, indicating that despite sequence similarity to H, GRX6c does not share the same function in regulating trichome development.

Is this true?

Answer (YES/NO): YES